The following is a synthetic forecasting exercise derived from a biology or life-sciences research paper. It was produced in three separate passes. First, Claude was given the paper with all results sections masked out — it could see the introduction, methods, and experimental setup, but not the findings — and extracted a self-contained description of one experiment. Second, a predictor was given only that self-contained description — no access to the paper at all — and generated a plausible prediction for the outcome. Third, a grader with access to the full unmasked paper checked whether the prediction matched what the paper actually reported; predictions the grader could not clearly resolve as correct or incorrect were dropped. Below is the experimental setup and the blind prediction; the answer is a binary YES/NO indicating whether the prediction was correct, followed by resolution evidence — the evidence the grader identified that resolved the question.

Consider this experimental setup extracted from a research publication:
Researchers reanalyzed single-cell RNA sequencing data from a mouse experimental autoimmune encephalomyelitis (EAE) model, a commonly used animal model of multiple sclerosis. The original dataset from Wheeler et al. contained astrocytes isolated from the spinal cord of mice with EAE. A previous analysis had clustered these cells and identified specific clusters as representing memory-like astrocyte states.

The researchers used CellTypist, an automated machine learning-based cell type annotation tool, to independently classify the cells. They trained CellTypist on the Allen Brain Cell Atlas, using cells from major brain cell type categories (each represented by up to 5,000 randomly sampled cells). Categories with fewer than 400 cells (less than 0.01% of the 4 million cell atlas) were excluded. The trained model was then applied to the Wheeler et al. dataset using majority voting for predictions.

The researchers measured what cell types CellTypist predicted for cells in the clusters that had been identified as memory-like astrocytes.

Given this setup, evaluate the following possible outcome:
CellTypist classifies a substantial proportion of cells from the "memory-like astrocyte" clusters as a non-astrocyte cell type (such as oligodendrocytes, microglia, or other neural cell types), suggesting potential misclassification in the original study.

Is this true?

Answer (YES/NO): YES